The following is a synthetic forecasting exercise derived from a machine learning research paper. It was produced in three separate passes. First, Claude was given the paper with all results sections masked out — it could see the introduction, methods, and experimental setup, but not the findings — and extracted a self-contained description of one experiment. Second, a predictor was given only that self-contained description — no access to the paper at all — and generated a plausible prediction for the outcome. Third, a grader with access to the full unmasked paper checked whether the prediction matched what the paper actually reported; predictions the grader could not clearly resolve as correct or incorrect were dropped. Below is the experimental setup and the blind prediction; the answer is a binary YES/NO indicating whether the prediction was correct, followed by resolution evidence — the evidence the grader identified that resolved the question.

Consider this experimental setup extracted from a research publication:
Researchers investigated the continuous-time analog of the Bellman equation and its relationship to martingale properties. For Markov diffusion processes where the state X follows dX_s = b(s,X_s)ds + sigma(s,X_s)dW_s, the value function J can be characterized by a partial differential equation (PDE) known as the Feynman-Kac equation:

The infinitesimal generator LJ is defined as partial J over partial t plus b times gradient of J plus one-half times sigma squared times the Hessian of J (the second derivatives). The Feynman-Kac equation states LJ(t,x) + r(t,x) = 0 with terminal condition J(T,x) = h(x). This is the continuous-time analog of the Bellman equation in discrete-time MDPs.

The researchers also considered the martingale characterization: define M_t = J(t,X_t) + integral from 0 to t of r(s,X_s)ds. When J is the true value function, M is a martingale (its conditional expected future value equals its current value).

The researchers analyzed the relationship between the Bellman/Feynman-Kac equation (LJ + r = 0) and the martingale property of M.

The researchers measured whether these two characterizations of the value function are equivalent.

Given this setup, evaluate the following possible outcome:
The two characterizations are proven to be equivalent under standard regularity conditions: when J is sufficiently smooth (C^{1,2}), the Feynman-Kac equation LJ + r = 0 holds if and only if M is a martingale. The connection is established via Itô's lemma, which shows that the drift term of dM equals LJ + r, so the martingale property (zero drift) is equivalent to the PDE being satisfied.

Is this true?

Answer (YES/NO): YES